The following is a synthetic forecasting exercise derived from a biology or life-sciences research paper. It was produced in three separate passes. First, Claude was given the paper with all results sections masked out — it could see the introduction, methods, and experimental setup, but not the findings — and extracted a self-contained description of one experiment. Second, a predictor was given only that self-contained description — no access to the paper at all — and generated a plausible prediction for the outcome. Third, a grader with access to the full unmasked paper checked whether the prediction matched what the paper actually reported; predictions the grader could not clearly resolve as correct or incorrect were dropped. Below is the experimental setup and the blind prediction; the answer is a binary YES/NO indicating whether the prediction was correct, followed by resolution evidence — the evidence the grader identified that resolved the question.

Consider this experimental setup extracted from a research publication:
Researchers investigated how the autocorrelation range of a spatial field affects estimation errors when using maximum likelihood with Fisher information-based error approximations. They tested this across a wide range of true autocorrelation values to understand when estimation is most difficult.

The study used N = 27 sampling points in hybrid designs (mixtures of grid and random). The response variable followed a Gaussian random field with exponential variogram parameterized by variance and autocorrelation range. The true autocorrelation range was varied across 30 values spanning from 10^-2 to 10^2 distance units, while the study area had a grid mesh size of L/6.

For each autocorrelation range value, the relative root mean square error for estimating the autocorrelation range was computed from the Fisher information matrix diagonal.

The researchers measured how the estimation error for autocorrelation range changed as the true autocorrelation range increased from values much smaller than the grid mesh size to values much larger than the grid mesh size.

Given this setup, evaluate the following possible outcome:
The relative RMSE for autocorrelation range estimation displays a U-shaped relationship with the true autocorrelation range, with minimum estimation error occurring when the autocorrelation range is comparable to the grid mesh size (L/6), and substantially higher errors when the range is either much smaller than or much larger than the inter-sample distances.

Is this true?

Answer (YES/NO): NO